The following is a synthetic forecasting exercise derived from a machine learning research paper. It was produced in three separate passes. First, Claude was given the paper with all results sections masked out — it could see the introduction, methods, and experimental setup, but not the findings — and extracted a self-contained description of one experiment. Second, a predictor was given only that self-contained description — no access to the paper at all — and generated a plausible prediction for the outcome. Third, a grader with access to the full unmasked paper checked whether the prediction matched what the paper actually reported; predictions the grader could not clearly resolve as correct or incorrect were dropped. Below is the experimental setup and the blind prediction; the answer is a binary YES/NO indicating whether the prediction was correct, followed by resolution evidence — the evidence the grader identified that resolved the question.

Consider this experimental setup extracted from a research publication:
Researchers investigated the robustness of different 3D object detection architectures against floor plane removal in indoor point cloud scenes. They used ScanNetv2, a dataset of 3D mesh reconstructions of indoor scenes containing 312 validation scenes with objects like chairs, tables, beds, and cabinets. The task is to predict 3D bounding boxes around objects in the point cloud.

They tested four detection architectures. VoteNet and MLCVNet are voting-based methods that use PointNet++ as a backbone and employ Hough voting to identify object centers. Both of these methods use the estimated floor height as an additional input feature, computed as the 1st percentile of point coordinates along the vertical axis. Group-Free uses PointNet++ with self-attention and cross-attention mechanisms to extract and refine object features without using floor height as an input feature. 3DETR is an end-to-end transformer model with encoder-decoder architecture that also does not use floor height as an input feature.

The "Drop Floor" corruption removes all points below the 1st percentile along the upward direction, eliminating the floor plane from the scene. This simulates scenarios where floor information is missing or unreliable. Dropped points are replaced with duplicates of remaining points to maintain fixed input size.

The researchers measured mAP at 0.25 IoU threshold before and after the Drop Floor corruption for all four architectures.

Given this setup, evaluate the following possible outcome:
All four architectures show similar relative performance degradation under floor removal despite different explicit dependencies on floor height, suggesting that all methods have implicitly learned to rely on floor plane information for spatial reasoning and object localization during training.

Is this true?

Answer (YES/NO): NO